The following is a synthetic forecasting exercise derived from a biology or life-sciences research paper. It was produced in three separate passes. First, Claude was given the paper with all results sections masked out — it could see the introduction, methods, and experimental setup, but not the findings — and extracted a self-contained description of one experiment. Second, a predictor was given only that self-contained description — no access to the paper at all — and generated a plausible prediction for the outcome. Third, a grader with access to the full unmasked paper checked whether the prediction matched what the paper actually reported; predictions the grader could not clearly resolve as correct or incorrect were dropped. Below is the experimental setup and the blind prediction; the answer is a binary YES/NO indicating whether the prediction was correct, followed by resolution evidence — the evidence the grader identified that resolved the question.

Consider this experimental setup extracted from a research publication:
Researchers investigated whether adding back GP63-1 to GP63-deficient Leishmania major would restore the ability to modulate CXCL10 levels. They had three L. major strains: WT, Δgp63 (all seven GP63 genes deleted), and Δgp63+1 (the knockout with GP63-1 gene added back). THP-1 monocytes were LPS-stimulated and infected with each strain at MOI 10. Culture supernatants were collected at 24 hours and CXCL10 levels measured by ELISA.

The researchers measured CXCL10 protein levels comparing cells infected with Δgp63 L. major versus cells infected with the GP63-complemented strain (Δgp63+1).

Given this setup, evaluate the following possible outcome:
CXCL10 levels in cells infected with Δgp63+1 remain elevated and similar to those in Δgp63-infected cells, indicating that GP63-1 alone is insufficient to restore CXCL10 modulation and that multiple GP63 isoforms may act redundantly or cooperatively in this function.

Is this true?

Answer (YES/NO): NO